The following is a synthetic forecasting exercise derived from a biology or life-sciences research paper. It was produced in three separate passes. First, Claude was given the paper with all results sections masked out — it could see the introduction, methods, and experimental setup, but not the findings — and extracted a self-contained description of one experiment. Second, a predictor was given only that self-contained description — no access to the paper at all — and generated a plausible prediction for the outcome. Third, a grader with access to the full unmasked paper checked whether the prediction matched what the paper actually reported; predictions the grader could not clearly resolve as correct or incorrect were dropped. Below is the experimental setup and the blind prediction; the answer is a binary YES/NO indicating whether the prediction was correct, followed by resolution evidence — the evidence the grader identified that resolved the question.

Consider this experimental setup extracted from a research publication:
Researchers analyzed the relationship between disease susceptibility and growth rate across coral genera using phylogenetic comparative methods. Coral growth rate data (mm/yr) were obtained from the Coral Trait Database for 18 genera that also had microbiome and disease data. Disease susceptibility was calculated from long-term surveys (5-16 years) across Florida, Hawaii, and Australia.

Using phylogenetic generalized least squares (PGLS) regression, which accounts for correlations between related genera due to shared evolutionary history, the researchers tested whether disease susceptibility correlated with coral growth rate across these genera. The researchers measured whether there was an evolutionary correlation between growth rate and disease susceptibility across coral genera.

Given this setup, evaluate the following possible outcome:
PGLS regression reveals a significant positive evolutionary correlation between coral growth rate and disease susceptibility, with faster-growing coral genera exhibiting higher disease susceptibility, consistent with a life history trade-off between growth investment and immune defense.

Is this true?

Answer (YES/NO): NO